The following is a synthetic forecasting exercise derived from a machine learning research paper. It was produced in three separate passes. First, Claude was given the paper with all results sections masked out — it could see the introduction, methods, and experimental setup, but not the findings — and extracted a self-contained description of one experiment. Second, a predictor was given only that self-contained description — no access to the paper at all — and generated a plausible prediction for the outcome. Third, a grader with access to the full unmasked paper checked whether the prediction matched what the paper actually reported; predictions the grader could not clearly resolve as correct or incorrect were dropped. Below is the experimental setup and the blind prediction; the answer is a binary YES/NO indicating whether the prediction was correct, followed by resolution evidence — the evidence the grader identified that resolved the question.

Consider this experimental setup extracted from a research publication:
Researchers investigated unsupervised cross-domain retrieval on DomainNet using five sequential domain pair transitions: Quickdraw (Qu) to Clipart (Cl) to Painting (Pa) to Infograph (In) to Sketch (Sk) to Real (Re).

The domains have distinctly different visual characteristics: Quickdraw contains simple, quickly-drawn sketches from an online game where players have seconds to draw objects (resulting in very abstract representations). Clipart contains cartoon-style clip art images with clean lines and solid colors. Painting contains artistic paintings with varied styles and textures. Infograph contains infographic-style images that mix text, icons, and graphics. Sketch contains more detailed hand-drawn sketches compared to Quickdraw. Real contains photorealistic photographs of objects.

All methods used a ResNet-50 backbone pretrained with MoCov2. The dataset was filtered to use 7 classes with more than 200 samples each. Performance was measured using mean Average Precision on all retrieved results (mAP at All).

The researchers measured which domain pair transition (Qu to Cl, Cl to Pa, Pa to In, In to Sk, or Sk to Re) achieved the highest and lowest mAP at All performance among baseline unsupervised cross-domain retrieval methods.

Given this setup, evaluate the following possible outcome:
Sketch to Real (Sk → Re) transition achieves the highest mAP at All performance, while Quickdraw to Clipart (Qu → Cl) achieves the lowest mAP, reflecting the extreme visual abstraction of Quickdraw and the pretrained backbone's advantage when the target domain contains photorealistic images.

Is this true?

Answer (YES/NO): NO